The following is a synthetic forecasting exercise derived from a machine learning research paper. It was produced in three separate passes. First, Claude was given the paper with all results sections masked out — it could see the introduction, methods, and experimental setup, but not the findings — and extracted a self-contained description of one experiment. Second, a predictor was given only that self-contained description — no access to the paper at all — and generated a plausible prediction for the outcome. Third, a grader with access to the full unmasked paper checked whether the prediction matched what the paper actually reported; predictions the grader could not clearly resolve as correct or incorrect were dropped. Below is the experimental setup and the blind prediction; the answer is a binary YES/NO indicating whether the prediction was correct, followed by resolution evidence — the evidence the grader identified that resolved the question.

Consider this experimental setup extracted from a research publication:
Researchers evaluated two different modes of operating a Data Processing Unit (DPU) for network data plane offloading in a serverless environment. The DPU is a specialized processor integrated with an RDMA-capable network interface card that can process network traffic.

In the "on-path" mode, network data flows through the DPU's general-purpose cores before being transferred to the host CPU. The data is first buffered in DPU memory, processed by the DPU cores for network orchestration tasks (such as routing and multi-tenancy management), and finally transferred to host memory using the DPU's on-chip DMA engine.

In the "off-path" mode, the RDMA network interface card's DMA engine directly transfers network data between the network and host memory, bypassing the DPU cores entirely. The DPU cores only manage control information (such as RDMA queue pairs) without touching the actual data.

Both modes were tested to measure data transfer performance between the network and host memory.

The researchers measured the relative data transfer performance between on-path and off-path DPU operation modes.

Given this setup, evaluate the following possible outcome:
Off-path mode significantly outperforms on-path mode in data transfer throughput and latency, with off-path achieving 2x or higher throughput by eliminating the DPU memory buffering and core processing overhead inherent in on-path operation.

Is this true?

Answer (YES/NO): NO